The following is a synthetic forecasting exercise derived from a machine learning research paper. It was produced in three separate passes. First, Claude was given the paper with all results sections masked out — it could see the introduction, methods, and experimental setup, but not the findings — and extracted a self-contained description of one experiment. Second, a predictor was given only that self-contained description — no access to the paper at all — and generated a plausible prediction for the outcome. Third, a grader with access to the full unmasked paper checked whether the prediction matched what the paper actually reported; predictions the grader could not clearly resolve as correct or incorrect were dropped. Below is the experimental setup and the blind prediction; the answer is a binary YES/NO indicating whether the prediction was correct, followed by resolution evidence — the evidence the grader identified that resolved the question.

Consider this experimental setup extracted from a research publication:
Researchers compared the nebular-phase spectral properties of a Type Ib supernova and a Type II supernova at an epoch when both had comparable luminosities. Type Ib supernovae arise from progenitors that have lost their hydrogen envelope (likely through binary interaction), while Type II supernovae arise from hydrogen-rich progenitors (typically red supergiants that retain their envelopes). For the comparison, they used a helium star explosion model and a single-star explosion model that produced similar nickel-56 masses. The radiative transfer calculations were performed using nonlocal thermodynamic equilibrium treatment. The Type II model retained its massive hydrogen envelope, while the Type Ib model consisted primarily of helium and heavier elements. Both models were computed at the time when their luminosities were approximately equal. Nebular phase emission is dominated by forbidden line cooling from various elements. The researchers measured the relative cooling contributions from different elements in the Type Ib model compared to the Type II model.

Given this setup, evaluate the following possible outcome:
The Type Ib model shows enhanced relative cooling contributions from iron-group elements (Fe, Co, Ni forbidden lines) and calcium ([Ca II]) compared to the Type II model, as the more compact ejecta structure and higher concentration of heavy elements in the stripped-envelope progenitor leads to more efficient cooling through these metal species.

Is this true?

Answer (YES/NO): NO